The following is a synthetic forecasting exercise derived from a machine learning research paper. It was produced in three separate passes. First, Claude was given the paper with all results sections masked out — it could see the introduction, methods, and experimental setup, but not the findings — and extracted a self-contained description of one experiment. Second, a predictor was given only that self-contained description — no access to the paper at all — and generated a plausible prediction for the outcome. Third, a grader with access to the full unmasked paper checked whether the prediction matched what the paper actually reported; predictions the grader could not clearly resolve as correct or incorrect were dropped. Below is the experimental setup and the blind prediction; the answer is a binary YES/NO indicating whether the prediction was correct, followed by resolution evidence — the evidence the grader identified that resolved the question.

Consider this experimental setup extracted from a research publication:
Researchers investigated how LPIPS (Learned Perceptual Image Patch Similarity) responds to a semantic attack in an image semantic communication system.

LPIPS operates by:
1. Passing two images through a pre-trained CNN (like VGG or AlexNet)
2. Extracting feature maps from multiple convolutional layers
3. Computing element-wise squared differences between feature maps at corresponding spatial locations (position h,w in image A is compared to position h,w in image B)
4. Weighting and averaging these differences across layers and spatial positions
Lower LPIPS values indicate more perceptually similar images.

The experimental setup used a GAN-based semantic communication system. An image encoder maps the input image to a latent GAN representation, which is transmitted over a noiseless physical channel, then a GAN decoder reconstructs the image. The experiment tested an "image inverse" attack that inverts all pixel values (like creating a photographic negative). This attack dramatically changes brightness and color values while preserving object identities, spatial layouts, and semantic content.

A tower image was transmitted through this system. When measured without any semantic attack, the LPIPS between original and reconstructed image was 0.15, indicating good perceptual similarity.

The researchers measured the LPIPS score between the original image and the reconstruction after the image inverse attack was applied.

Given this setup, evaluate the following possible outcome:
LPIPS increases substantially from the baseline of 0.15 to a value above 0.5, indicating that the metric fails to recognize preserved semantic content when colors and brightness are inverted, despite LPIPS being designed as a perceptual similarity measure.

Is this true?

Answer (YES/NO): NO